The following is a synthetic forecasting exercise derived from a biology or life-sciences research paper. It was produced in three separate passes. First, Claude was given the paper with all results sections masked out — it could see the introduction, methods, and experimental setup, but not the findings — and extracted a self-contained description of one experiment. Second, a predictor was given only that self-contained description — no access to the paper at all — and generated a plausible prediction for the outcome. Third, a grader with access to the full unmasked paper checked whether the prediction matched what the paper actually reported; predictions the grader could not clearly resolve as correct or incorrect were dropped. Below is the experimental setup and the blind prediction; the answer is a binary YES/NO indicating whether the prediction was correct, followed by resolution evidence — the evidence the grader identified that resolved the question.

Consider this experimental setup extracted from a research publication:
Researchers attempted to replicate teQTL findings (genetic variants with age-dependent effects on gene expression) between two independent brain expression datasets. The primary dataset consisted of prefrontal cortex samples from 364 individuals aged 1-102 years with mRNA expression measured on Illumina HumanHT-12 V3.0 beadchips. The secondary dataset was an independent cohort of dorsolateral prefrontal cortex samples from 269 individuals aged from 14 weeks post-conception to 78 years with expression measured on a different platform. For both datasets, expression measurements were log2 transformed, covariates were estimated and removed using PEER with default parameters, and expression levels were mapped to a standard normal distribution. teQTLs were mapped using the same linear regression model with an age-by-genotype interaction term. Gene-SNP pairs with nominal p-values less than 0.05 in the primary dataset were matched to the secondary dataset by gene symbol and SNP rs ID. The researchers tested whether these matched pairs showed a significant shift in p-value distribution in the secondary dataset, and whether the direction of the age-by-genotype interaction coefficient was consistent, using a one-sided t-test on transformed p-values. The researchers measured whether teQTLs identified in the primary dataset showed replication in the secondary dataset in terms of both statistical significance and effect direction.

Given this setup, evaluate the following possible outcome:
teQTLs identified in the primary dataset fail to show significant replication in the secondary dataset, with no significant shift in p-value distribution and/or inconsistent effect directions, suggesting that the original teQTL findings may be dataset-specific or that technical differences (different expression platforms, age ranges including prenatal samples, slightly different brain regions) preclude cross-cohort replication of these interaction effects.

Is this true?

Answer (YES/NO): NO